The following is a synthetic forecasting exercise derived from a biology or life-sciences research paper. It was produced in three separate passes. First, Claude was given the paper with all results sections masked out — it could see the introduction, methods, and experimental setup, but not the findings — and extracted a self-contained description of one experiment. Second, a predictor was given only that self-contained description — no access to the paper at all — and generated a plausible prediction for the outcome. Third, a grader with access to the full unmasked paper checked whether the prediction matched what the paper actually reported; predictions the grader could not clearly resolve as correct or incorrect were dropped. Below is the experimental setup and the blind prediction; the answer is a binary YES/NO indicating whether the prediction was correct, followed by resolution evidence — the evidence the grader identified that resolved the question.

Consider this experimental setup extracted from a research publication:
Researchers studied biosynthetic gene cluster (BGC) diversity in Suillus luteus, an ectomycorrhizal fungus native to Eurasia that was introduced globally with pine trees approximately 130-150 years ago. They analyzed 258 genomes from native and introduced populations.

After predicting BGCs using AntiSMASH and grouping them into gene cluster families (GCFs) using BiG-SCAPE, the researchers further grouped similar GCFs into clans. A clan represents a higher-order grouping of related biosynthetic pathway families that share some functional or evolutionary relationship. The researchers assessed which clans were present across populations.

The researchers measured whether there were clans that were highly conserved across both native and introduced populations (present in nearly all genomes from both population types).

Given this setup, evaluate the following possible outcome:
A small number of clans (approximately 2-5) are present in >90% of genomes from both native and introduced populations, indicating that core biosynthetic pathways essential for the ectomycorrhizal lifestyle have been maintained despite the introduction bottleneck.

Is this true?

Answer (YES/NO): NO